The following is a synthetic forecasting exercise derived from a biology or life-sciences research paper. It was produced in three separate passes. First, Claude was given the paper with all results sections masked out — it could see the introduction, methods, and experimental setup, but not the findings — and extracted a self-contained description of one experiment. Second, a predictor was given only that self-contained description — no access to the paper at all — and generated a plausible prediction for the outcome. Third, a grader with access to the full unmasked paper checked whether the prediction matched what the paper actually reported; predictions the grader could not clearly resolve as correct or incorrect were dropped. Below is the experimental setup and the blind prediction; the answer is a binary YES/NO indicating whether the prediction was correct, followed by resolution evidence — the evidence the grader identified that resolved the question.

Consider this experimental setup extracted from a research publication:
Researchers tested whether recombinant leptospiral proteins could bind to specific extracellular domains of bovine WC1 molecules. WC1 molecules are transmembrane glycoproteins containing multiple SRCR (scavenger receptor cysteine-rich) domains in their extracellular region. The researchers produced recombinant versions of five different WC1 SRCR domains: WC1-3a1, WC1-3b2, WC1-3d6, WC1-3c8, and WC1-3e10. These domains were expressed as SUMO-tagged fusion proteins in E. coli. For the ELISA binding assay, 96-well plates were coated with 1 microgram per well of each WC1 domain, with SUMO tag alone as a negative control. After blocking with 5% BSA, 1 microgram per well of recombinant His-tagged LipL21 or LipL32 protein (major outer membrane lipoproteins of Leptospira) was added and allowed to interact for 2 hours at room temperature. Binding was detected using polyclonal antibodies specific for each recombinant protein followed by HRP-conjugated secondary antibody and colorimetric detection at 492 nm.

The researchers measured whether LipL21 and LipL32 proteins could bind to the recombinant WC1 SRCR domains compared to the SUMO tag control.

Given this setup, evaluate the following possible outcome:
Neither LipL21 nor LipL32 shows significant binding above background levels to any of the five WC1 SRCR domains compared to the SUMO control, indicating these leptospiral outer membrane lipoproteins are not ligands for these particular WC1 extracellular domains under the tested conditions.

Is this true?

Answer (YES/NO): NO